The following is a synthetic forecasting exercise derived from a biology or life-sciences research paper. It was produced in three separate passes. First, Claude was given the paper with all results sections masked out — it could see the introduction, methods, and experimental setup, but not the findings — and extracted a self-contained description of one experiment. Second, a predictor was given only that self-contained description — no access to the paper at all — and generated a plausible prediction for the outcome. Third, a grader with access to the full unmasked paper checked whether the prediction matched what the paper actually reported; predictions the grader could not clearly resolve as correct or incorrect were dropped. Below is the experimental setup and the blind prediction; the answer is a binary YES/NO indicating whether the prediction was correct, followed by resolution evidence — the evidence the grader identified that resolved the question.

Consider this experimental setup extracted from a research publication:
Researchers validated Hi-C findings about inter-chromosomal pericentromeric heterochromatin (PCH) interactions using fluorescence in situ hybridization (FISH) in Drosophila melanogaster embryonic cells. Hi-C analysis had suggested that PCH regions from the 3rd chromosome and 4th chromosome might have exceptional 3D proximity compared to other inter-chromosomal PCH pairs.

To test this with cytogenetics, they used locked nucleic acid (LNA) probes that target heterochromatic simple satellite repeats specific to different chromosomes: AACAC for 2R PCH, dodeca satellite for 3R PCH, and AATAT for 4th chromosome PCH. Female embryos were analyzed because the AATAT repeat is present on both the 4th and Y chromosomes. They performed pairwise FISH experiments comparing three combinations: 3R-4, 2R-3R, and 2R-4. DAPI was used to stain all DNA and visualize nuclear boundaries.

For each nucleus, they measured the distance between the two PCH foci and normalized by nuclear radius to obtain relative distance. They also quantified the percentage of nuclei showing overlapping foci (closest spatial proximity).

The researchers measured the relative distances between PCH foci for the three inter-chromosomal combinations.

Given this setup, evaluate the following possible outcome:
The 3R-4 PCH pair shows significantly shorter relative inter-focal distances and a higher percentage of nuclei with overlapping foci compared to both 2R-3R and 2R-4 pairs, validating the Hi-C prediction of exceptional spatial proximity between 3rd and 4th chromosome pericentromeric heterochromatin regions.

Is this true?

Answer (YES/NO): YES